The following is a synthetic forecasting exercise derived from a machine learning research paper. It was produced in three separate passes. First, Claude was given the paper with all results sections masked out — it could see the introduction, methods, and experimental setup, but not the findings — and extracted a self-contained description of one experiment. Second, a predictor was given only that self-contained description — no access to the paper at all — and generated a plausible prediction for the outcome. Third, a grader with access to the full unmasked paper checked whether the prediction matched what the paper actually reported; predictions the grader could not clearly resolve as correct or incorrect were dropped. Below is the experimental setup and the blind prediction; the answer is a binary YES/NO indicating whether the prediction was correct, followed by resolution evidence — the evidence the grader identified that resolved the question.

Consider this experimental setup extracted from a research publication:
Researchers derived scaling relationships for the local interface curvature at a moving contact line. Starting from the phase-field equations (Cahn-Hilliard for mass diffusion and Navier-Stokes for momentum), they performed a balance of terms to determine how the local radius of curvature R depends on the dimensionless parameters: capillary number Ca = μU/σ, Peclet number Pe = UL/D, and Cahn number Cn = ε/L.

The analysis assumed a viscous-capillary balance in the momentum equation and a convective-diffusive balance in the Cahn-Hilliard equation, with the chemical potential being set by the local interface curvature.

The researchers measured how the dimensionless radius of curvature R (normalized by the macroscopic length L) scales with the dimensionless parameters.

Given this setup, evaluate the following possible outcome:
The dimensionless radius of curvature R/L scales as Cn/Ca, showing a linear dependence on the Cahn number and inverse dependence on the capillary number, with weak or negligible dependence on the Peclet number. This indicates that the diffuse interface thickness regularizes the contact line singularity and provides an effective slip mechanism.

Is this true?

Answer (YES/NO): NO